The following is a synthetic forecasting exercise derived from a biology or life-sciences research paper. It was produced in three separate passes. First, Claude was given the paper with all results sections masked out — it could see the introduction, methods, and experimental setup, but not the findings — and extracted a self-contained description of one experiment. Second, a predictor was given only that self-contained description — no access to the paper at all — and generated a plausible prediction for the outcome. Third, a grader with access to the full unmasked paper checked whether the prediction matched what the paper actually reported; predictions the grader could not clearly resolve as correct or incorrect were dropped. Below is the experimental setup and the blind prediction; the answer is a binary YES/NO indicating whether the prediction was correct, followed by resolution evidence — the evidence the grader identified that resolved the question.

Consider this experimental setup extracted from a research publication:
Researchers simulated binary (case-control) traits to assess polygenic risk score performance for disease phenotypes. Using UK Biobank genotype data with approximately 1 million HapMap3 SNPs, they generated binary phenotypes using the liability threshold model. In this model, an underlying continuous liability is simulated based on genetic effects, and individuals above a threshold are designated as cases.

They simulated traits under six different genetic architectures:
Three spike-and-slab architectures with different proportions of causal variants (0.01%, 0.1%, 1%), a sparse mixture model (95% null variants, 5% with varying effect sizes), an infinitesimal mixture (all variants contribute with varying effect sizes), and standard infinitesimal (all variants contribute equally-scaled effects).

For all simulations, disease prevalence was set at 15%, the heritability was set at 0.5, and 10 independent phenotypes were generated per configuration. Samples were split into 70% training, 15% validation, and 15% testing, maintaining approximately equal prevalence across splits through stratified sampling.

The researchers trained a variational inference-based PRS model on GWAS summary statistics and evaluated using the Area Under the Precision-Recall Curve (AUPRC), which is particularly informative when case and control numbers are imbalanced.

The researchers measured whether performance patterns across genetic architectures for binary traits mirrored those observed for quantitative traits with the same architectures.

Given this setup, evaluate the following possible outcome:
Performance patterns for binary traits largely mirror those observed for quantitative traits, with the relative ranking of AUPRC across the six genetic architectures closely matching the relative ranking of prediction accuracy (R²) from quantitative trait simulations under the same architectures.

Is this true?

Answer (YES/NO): YES